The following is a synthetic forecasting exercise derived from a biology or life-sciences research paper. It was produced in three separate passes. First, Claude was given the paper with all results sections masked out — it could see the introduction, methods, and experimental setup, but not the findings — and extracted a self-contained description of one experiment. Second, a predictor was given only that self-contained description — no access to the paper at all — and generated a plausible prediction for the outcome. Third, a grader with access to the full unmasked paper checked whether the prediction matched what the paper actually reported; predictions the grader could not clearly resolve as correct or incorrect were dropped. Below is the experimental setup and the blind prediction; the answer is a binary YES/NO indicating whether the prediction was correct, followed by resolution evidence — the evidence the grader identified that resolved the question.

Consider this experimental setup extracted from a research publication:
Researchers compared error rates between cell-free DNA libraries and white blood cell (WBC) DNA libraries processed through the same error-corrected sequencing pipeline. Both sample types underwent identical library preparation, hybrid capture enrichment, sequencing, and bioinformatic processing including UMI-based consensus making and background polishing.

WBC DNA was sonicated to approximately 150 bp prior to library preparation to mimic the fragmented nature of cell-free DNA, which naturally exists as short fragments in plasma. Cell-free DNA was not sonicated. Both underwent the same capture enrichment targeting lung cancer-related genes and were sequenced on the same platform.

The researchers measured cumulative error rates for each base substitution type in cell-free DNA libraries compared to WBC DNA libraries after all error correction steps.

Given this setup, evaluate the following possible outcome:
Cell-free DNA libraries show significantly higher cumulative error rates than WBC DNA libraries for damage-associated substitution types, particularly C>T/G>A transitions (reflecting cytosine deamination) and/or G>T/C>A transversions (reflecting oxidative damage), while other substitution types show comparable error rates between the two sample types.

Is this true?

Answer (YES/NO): NO